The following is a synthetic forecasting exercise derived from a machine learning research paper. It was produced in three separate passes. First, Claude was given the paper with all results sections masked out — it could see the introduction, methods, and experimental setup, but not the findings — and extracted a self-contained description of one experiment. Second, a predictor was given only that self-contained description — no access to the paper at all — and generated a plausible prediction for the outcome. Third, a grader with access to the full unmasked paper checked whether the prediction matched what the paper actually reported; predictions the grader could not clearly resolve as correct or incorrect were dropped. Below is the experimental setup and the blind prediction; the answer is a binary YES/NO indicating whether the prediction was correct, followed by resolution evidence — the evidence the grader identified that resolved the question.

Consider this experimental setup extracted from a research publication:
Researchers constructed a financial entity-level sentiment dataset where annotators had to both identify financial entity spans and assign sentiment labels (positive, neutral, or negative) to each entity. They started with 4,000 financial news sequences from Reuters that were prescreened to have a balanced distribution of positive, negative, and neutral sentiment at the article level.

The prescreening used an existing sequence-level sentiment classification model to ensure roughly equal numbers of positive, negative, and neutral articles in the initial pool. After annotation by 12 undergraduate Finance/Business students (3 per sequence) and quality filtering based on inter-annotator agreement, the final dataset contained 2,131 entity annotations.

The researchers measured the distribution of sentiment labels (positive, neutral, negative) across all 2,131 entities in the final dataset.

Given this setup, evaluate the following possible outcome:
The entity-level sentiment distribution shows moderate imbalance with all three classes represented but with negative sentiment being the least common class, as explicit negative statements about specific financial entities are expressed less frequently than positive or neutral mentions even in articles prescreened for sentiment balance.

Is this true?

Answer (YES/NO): NO